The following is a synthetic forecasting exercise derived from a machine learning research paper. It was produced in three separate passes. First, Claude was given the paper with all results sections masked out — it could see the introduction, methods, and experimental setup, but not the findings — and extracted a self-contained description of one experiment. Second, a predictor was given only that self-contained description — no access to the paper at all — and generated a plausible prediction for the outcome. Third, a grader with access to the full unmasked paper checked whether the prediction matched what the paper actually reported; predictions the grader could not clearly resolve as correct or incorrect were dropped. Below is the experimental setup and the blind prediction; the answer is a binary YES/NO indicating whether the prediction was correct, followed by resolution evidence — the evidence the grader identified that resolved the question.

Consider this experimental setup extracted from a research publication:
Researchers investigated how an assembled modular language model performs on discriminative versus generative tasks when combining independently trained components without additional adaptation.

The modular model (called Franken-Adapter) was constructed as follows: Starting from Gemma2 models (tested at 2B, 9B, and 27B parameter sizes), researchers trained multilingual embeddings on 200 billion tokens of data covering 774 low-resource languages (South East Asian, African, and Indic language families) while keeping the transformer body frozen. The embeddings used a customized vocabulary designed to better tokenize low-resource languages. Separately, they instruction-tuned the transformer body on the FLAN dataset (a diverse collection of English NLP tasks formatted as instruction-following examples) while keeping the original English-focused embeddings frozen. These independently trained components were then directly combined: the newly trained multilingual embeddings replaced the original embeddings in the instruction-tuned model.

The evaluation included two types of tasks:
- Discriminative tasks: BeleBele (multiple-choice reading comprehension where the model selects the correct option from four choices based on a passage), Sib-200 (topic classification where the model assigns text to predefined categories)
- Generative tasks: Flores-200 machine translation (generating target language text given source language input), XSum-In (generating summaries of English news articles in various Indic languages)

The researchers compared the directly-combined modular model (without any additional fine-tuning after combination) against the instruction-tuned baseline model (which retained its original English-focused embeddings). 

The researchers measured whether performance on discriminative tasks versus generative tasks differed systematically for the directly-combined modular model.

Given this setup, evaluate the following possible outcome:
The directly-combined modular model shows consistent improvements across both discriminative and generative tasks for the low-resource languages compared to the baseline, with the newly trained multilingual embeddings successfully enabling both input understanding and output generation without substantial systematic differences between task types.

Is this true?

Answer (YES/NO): NO